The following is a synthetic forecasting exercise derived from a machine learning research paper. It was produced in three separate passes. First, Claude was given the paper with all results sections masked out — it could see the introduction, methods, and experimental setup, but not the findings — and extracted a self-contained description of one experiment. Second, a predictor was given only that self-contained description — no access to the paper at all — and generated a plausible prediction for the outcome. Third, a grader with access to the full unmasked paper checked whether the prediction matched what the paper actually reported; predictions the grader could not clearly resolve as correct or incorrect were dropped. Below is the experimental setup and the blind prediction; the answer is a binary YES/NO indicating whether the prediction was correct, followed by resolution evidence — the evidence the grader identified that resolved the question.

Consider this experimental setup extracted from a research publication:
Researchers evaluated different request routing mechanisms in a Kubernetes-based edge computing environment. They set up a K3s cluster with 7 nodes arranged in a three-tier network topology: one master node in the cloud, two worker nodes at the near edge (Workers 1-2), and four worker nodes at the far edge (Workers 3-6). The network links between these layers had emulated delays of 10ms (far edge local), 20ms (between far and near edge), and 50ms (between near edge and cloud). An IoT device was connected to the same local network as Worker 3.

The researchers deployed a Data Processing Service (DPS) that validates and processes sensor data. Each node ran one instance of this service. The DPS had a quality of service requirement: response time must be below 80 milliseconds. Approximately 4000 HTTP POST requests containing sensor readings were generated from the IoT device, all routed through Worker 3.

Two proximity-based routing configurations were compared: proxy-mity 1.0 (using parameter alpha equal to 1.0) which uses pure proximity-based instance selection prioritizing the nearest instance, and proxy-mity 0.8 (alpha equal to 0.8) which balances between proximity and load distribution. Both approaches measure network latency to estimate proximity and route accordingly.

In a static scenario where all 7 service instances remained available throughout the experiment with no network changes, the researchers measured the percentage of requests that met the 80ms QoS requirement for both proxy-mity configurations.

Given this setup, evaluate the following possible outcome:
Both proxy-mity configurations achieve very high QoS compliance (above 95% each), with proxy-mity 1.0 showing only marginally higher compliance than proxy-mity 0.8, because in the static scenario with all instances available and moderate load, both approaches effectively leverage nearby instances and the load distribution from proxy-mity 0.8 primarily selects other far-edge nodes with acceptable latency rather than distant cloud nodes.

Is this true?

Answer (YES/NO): NO